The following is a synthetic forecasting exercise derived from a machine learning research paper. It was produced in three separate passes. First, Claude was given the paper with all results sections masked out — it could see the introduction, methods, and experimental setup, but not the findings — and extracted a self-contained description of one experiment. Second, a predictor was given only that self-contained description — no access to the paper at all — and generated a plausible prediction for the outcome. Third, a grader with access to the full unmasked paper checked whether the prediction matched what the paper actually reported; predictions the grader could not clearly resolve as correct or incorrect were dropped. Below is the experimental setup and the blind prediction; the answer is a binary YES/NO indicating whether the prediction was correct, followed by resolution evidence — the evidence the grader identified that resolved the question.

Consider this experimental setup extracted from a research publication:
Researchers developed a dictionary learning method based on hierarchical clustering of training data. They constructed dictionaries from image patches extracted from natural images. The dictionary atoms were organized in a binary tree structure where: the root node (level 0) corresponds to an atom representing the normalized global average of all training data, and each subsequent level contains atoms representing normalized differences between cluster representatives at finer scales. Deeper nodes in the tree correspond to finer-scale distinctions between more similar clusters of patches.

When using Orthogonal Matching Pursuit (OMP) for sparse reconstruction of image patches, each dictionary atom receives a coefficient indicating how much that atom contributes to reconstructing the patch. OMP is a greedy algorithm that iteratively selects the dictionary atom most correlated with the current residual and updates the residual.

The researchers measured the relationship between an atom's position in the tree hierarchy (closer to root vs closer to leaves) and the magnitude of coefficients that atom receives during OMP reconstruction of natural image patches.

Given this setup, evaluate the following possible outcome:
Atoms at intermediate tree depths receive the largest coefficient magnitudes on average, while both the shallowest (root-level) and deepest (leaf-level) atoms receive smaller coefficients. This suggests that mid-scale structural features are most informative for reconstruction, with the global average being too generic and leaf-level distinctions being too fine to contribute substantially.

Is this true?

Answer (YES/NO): NO